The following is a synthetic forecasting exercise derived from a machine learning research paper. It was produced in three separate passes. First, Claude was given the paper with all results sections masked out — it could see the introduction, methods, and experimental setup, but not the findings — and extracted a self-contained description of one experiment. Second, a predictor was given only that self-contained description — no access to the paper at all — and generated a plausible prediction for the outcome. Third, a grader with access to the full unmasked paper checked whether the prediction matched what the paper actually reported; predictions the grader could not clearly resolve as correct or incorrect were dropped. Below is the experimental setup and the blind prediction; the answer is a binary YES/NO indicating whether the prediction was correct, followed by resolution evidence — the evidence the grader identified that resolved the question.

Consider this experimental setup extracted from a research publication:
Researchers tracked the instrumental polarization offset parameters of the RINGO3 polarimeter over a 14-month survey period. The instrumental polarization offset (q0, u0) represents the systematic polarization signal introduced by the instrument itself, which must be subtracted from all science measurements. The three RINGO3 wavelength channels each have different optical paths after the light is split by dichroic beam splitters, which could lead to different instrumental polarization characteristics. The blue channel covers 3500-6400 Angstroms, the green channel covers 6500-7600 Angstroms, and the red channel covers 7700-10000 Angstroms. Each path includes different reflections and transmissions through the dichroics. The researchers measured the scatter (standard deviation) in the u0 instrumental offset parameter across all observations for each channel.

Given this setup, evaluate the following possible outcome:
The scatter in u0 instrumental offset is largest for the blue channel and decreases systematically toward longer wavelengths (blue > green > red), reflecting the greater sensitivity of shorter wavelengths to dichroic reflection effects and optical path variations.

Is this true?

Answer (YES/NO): NO